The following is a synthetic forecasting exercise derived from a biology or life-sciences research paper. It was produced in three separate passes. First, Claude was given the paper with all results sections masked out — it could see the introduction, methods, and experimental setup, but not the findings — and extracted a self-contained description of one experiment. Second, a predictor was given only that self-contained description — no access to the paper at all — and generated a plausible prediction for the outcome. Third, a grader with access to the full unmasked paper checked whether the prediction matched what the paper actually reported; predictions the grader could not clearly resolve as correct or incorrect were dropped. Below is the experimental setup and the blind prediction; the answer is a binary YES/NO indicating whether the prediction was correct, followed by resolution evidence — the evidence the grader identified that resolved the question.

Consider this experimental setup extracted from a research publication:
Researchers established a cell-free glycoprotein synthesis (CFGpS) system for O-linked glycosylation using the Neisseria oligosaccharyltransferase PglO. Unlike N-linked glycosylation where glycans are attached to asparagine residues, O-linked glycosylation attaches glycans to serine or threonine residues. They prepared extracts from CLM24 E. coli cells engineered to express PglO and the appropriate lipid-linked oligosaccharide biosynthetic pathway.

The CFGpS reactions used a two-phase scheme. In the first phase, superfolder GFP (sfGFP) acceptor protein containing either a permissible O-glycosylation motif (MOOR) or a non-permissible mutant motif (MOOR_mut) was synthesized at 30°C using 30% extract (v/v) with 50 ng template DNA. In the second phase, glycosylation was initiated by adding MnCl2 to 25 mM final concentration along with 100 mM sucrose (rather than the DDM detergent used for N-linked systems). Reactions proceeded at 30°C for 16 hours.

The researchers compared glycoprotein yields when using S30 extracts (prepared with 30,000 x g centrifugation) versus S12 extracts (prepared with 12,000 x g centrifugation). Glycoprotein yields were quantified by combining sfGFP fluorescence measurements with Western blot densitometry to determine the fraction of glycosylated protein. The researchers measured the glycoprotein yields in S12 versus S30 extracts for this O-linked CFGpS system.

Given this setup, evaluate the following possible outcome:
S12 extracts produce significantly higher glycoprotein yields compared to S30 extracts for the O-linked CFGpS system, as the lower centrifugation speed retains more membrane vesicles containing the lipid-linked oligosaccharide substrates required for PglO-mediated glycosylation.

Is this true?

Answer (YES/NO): YES